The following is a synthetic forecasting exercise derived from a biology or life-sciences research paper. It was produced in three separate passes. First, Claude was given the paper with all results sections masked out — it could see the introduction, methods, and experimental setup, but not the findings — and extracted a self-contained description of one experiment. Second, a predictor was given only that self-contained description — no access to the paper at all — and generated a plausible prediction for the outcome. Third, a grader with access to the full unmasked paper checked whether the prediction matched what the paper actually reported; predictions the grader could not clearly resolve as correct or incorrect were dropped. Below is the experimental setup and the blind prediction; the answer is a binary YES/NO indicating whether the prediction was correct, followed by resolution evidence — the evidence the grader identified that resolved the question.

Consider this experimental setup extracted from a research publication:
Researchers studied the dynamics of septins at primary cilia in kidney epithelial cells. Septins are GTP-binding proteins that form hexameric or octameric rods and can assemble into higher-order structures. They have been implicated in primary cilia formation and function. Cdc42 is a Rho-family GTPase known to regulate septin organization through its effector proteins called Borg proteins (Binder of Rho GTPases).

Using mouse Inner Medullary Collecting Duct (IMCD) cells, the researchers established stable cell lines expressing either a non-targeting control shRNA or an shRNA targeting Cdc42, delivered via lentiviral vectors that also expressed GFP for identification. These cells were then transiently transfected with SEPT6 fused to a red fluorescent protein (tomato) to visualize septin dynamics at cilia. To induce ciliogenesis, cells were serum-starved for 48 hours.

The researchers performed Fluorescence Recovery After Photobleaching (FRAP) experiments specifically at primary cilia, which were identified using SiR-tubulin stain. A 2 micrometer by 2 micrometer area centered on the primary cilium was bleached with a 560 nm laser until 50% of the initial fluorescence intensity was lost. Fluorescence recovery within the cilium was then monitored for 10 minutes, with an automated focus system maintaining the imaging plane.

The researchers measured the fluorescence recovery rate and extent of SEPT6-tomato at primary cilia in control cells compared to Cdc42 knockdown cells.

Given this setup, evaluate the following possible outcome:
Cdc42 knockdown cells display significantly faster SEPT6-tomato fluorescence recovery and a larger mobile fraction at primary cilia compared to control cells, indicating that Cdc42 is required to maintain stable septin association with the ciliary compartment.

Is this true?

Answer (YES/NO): NO